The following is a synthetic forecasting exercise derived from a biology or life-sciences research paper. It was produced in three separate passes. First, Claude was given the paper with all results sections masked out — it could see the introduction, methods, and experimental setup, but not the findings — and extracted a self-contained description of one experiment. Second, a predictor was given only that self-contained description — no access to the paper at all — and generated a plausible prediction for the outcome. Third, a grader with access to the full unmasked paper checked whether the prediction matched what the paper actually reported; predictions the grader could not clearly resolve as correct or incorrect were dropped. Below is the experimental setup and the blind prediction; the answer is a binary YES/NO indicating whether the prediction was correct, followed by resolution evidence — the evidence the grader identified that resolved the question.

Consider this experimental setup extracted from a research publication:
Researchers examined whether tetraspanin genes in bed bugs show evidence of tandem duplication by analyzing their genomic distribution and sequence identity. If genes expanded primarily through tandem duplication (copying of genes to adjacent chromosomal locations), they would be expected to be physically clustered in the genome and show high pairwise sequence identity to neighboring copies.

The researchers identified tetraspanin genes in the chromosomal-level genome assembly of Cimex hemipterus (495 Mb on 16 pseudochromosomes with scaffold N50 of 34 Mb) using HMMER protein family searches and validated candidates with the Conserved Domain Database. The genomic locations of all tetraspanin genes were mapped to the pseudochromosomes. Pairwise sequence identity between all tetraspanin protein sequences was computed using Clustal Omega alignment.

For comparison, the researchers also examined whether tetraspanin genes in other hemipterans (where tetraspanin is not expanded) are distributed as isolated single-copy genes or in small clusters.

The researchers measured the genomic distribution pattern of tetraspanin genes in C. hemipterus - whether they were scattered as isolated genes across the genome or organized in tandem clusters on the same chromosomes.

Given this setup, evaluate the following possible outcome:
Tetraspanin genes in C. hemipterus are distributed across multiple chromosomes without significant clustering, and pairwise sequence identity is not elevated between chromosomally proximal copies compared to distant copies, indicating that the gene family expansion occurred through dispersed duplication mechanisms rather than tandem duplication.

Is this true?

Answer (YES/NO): NO